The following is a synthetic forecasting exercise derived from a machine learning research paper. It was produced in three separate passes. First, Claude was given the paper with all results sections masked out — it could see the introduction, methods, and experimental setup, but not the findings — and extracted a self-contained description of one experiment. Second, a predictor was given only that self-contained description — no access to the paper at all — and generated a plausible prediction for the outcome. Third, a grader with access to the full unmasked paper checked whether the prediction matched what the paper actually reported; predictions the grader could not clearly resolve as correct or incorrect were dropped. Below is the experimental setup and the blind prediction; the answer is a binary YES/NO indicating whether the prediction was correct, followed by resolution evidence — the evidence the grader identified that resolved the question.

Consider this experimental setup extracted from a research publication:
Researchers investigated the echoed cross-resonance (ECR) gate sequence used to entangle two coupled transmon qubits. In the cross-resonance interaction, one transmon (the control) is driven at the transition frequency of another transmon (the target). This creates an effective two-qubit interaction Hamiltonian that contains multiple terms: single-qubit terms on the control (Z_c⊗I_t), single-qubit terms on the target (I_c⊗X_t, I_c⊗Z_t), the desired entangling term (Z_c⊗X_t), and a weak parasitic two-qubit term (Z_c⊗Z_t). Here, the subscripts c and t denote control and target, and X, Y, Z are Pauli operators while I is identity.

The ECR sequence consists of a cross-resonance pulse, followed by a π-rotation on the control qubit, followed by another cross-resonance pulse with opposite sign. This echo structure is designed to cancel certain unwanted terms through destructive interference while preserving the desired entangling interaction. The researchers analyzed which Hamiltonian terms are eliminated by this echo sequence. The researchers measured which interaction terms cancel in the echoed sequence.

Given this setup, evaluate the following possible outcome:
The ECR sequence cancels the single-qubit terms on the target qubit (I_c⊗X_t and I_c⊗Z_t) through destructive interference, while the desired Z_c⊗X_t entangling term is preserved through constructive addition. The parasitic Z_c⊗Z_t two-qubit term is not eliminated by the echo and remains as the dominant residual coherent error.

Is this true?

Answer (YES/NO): NO